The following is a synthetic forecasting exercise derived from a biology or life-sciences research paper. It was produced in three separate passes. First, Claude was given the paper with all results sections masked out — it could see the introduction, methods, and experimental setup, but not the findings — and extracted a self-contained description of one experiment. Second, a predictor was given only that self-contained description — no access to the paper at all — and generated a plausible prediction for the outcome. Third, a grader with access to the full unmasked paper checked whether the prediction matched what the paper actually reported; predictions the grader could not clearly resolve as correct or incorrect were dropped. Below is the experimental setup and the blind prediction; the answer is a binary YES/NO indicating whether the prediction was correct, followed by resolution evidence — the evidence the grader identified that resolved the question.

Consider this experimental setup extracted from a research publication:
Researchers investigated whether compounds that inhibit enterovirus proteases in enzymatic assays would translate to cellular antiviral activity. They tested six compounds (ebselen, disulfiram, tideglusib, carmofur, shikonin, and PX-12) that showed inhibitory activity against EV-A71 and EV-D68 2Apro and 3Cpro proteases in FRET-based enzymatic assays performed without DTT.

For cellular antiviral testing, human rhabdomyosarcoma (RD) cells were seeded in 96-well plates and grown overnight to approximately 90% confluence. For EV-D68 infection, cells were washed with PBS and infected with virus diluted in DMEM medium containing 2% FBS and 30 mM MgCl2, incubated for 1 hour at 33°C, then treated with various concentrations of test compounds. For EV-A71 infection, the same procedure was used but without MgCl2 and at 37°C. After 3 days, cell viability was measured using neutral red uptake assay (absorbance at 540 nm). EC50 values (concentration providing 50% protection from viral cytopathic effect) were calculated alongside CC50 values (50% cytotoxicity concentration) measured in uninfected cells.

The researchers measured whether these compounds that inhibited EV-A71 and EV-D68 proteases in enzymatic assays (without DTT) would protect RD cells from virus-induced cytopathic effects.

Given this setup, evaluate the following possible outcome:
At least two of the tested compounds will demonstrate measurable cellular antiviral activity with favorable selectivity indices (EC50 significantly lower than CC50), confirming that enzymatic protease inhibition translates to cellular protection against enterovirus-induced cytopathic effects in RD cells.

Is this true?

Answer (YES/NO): NO